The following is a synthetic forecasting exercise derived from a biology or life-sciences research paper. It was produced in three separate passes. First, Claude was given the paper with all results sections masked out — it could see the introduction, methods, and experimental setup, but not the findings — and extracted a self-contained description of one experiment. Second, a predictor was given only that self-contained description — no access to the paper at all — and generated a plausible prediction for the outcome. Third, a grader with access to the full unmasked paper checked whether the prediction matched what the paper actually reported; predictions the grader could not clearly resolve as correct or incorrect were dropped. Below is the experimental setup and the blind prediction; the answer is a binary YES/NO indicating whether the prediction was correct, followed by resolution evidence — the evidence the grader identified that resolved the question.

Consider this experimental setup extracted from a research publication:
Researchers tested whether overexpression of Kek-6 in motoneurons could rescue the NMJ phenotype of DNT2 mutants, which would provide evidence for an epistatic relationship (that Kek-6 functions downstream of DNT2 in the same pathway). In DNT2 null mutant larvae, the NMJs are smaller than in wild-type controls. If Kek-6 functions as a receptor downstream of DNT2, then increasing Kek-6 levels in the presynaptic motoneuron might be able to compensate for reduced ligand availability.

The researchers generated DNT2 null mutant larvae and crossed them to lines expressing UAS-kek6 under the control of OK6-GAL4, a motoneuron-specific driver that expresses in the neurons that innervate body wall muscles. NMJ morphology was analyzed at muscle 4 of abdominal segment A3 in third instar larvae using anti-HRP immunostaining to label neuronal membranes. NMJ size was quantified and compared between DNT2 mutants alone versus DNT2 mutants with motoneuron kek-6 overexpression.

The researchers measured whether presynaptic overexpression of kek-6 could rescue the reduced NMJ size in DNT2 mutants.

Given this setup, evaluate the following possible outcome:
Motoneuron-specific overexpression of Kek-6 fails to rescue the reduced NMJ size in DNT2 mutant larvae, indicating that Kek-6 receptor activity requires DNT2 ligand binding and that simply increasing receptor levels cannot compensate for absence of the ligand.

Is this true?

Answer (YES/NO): NO